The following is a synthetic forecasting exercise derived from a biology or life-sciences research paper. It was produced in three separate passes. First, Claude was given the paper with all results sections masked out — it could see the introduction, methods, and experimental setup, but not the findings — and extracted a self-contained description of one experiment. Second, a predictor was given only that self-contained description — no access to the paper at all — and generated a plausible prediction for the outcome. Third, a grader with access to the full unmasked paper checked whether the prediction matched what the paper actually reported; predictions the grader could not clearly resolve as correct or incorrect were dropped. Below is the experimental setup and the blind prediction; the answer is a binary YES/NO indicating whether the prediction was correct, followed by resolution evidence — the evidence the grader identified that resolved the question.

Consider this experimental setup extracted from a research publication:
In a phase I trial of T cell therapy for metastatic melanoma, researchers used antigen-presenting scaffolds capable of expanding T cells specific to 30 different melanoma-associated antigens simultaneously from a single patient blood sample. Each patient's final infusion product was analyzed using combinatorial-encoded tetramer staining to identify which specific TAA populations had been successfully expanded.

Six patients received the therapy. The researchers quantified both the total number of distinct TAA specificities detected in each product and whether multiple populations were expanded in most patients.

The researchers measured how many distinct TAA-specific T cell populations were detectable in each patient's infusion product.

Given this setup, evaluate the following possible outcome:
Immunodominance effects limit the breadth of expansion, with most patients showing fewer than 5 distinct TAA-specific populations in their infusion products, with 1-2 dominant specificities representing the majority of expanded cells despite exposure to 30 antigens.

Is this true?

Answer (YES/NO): NO